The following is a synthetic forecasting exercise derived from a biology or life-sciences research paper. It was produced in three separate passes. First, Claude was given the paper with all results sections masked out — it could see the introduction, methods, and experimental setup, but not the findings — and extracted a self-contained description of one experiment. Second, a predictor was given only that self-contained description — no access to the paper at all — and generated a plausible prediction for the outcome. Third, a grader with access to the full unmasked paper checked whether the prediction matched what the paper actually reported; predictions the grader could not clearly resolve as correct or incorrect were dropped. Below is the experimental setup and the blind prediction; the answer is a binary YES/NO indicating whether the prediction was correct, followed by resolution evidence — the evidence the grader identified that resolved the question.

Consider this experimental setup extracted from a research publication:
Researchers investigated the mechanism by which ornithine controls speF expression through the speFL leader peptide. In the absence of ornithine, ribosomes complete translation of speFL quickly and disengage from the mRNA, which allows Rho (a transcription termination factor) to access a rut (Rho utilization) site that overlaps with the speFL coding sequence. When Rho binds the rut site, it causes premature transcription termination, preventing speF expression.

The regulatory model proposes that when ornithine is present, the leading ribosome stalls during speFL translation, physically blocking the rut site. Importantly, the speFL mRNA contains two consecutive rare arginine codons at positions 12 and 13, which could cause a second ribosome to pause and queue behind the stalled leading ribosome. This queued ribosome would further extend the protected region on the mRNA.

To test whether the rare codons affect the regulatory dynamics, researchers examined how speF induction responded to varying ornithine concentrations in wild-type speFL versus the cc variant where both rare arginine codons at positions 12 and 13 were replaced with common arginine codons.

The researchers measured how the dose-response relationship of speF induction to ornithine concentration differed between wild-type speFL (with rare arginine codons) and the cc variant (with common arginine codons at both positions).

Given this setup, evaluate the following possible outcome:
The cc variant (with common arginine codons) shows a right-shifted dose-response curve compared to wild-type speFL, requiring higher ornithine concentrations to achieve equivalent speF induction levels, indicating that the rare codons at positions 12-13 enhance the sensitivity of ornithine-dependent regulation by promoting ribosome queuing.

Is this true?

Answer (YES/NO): NO